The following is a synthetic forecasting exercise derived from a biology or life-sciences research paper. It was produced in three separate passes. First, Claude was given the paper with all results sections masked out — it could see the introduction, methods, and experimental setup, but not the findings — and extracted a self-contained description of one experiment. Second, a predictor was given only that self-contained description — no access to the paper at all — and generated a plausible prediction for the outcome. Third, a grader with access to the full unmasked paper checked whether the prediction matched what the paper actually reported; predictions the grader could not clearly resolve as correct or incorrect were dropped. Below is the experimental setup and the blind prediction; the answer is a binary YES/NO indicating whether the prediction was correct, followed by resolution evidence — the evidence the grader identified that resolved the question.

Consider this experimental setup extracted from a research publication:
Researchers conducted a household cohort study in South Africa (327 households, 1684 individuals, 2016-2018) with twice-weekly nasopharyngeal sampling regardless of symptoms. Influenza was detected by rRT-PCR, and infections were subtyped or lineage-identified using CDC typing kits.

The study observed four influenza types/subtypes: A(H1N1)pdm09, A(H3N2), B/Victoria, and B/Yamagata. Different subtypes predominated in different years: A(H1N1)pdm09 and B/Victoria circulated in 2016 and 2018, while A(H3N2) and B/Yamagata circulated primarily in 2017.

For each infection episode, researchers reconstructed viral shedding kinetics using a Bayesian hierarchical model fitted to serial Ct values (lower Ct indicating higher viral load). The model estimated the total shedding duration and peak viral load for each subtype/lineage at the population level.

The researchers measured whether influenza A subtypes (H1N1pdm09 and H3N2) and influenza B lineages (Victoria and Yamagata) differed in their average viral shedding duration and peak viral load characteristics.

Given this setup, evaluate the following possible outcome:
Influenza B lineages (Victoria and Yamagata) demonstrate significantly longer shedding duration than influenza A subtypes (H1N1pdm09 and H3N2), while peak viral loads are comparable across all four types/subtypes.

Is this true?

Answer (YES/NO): NO